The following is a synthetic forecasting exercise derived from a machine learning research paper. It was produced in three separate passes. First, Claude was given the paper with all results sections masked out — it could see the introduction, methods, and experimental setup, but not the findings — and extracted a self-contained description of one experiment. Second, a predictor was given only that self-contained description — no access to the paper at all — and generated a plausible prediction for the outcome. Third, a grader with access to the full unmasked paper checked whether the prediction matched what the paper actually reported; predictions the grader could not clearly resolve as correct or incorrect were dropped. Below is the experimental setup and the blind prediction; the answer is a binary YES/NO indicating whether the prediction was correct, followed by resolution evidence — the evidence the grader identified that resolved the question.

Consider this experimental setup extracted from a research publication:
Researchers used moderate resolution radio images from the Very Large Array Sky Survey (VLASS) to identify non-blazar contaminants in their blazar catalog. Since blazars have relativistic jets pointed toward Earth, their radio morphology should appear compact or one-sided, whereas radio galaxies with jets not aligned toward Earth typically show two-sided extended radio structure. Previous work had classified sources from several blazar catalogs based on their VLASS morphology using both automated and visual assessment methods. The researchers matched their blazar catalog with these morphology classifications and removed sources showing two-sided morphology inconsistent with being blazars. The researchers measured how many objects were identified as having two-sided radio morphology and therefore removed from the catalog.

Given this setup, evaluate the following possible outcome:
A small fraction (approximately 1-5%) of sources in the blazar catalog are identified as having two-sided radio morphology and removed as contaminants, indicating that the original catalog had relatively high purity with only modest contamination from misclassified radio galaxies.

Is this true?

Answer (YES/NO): YES